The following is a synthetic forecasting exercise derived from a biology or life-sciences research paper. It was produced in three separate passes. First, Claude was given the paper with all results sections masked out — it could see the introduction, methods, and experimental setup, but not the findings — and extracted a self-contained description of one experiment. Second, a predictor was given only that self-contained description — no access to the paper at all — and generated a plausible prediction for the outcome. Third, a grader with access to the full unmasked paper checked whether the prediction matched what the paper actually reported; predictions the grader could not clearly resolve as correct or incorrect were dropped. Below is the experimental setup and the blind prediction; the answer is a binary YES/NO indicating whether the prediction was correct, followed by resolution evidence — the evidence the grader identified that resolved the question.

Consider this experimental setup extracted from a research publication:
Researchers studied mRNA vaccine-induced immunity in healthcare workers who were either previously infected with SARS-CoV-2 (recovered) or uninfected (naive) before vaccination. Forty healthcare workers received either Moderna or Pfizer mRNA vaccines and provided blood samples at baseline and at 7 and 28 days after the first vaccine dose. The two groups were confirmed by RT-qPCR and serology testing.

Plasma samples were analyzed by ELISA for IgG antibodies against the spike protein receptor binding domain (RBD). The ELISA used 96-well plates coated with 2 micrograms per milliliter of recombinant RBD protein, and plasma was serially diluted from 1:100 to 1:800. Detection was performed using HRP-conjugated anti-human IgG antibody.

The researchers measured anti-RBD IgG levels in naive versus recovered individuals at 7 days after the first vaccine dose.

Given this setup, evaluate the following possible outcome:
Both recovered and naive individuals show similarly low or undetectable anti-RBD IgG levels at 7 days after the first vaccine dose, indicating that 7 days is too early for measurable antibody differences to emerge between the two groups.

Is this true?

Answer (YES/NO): NO